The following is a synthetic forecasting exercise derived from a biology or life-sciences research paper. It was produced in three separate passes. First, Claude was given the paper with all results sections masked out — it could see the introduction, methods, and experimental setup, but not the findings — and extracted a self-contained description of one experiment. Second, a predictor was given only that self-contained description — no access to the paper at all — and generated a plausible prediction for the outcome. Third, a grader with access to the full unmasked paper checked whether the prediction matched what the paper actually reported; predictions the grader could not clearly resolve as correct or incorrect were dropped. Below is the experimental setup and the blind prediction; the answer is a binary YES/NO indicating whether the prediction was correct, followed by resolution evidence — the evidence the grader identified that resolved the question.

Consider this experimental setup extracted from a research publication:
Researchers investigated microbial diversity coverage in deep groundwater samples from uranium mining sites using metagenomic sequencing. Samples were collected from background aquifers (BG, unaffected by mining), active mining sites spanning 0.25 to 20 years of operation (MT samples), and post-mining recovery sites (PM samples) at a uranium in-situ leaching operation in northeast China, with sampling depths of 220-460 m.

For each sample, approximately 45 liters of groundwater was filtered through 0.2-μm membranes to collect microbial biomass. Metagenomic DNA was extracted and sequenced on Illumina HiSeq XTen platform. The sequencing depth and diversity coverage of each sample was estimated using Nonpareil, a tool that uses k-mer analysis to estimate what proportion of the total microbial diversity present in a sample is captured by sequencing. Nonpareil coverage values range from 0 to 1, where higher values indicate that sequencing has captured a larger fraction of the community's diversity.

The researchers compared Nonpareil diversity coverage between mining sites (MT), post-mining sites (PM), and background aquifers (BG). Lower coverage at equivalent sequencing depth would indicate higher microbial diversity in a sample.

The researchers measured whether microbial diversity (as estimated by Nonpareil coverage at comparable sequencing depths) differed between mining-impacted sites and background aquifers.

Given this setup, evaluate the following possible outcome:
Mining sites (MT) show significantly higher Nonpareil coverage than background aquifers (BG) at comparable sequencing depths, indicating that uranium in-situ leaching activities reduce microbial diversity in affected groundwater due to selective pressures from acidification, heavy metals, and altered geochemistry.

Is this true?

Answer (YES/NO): NO